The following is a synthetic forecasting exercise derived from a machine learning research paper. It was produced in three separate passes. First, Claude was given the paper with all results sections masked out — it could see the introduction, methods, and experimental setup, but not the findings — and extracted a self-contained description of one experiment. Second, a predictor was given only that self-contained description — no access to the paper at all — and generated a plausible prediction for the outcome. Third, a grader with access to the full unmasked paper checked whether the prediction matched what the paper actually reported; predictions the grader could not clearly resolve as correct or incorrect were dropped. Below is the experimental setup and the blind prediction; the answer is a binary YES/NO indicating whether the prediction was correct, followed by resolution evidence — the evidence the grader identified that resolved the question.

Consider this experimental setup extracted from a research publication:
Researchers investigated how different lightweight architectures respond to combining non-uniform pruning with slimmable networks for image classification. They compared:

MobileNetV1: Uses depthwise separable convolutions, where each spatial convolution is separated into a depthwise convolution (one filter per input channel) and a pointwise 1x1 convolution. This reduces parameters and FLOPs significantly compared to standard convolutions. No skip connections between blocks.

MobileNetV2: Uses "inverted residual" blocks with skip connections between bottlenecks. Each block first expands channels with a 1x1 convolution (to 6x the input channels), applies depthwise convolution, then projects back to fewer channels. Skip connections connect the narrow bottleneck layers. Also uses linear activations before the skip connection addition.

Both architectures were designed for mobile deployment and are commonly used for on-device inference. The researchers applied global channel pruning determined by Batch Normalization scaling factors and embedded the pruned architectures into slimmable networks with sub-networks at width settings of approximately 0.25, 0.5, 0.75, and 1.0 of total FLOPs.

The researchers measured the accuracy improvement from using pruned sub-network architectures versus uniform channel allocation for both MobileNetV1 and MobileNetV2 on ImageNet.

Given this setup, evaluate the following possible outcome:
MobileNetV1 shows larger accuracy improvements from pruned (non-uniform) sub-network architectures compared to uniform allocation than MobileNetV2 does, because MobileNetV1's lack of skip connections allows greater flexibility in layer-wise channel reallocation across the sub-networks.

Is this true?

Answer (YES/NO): NO